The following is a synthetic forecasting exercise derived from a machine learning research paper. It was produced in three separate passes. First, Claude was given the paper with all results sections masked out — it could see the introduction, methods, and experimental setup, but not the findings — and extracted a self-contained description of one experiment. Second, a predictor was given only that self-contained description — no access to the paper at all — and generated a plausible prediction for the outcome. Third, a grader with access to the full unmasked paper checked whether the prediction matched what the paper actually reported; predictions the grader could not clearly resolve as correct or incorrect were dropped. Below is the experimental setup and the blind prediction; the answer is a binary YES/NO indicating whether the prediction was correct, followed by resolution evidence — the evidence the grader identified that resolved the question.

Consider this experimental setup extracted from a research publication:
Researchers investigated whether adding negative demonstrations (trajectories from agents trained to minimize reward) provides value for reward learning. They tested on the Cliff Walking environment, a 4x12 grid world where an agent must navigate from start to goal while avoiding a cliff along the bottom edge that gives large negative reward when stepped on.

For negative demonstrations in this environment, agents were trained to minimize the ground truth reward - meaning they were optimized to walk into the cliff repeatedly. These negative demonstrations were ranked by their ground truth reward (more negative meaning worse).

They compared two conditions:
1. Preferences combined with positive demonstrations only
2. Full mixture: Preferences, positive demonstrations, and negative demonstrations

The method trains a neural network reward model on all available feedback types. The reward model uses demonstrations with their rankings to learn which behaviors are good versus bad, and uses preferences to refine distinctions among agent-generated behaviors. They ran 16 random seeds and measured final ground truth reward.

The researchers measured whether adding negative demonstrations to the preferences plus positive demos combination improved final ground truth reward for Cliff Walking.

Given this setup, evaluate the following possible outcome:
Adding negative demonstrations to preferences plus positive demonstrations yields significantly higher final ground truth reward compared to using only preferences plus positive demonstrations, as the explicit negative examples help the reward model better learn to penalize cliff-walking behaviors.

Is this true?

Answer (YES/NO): NO